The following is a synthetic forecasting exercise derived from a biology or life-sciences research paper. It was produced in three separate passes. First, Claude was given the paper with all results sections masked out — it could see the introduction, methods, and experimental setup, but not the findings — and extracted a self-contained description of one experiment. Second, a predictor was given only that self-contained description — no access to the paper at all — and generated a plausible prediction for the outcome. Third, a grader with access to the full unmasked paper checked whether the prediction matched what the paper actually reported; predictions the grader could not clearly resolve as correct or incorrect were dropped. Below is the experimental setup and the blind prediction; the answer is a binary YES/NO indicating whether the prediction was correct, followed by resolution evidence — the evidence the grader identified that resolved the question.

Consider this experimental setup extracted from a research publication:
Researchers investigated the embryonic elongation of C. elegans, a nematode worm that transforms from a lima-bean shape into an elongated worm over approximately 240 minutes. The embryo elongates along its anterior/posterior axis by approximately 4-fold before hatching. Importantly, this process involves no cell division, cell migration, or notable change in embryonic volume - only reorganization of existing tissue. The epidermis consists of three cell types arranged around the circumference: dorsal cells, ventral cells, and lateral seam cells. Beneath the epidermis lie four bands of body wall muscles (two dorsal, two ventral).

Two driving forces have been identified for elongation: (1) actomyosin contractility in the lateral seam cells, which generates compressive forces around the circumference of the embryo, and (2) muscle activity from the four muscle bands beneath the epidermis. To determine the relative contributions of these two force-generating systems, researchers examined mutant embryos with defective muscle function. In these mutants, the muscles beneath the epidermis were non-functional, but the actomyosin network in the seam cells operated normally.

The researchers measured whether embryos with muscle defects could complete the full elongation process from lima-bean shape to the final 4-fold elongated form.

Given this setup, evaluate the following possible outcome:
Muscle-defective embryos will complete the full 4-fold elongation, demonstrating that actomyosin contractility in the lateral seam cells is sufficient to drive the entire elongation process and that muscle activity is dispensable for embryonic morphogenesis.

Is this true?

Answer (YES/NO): NO